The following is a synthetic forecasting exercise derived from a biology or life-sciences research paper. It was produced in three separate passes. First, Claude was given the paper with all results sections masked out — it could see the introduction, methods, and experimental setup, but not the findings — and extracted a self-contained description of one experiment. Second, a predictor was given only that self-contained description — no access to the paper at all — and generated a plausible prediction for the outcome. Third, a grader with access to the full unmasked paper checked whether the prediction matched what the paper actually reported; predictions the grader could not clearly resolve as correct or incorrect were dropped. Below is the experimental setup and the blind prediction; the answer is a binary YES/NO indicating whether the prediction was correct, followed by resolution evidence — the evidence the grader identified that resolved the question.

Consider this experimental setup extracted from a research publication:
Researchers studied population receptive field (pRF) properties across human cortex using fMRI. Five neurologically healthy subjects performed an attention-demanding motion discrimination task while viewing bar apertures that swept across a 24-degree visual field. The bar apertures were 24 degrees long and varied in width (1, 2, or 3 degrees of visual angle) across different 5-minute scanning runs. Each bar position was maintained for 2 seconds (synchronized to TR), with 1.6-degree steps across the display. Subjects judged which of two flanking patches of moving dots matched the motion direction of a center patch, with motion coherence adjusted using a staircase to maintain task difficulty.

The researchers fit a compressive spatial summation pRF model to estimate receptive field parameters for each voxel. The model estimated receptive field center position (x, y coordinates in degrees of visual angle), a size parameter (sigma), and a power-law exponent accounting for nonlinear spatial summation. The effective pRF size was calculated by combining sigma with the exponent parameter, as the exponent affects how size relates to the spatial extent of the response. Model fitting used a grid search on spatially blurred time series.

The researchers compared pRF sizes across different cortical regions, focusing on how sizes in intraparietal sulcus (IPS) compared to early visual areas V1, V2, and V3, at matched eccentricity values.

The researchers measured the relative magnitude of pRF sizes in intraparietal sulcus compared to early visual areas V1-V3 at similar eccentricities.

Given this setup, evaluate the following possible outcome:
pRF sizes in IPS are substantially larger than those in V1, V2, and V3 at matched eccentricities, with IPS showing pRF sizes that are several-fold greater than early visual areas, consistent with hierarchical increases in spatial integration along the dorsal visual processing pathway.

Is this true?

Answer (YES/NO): YES